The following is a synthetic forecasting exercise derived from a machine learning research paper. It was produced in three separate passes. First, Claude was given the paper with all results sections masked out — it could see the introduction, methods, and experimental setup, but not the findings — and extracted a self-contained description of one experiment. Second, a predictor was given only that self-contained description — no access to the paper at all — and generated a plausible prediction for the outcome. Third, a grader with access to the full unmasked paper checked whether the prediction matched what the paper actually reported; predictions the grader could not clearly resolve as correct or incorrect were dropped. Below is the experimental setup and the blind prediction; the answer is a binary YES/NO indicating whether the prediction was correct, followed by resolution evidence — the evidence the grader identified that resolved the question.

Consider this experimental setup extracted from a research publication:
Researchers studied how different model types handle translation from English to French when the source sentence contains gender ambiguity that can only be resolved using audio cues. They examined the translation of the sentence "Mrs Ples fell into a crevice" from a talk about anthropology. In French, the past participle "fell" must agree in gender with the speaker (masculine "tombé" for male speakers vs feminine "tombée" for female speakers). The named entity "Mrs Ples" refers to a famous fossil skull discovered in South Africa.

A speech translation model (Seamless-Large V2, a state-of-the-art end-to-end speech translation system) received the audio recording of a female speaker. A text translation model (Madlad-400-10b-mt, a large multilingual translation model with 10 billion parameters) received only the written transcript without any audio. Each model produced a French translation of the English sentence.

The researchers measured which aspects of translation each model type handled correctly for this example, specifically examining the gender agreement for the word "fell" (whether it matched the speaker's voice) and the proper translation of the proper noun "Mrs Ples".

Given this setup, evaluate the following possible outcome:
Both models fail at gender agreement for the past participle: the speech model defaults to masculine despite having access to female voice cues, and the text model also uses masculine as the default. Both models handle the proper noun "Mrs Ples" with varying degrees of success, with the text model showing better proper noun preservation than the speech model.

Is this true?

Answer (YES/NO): NO